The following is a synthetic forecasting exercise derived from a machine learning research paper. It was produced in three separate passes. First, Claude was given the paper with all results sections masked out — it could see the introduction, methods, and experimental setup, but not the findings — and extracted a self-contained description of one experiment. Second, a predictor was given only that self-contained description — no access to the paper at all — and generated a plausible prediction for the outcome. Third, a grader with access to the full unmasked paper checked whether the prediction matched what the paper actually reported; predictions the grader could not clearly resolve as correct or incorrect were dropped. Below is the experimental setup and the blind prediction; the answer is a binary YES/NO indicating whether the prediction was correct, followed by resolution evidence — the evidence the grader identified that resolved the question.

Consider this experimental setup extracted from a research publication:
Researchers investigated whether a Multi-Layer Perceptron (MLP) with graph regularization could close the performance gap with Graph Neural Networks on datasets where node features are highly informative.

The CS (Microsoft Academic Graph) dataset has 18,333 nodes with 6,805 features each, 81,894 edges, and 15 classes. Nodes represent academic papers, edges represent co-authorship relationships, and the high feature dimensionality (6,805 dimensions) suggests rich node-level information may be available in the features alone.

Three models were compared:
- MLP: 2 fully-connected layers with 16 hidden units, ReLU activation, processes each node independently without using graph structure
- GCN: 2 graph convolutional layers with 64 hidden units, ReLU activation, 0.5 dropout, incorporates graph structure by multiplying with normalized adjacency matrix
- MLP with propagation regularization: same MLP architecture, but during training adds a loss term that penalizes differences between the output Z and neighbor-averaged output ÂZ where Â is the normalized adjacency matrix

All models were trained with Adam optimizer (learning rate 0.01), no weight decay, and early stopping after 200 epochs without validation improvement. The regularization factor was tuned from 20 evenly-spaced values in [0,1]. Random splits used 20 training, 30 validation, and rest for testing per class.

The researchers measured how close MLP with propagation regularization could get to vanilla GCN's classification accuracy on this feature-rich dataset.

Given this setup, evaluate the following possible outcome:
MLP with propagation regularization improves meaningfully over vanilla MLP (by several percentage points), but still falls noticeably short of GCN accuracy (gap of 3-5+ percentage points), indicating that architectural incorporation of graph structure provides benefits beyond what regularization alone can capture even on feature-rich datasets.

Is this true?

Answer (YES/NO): NO